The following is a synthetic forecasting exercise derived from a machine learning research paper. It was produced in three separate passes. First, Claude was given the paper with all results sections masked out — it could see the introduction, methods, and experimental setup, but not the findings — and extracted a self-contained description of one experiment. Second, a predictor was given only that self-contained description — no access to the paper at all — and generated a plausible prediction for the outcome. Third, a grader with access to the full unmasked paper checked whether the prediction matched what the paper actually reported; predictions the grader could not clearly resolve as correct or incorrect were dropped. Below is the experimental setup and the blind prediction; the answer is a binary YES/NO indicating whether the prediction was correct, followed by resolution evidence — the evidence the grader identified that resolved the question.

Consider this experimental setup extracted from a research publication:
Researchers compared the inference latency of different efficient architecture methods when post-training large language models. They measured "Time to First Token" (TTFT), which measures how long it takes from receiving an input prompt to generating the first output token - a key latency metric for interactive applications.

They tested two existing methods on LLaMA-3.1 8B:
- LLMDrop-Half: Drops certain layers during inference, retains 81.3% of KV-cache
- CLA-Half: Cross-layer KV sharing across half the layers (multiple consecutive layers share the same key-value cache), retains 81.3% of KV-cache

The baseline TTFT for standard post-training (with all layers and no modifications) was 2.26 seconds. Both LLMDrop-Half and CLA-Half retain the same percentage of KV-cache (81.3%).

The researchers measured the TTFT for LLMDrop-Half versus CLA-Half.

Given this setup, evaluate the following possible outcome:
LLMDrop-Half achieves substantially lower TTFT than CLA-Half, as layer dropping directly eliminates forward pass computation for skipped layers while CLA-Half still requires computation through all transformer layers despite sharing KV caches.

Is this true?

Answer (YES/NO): YES